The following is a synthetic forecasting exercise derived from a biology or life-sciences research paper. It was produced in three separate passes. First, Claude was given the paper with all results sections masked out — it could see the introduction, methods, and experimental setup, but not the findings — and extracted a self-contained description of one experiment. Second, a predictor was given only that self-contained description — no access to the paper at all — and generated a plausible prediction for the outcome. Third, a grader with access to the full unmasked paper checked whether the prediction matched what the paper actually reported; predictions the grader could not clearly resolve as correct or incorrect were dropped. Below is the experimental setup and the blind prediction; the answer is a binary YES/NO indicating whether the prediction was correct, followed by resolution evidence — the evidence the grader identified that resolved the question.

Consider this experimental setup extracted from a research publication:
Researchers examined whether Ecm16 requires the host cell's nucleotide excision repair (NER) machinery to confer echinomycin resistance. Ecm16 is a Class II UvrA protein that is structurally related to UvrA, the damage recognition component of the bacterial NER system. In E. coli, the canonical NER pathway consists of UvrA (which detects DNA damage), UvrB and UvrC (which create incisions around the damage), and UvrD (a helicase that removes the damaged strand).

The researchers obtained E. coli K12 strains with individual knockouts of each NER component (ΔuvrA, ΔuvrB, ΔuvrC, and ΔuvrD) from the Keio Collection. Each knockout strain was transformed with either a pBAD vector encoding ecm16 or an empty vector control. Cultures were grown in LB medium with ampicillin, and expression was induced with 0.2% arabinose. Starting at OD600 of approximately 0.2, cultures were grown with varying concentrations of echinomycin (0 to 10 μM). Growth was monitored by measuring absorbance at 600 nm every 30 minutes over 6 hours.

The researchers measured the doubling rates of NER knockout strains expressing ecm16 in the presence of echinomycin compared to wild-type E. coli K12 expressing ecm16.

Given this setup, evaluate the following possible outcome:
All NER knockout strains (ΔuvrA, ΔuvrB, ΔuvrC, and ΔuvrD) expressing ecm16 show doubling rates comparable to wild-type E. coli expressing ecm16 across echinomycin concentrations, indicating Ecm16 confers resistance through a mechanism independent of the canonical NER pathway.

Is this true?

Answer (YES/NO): YES